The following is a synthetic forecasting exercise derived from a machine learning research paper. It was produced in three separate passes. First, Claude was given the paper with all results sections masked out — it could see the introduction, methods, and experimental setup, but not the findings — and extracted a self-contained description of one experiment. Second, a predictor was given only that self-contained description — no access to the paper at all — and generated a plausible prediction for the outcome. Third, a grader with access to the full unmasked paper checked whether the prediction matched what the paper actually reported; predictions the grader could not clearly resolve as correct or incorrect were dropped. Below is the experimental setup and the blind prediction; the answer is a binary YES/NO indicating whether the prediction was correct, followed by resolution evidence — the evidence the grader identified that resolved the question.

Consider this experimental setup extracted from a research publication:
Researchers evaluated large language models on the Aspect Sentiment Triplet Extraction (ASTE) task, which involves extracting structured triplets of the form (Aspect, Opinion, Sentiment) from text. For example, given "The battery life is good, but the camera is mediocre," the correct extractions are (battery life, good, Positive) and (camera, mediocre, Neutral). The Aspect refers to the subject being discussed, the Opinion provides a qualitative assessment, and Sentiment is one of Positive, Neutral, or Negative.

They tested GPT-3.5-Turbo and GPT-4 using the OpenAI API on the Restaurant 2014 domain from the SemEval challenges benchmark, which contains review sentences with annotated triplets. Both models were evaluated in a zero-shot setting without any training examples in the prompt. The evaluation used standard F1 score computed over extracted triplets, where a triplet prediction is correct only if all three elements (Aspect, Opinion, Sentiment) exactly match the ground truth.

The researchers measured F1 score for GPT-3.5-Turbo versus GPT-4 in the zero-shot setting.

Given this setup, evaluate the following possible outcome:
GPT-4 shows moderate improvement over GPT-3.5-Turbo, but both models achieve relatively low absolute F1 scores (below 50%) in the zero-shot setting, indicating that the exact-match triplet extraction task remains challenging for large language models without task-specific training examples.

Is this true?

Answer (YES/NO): NO